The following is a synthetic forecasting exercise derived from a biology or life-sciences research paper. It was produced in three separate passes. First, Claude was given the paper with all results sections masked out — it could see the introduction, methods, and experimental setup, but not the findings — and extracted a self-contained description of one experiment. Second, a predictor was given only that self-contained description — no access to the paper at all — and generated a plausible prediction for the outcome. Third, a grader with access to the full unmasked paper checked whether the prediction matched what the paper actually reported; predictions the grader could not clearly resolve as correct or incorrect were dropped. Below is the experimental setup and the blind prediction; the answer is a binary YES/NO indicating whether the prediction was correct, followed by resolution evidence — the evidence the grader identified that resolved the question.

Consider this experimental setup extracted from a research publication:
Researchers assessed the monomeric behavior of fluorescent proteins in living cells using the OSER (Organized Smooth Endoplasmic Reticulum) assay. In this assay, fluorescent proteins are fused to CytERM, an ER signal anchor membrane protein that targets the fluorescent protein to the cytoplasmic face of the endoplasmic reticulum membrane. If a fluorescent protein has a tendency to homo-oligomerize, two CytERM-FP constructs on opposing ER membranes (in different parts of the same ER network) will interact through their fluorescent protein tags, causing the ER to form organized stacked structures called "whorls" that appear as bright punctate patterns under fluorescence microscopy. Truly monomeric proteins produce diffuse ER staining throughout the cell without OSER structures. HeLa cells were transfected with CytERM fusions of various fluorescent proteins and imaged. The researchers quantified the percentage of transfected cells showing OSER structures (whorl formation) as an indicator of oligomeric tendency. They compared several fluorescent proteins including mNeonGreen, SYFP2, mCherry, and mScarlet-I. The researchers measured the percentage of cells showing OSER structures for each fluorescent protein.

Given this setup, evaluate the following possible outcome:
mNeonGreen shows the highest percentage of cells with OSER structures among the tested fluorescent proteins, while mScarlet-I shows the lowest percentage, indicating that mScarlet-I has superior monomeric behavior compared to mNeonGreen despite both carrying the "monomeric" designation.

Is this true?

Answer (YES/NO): NO